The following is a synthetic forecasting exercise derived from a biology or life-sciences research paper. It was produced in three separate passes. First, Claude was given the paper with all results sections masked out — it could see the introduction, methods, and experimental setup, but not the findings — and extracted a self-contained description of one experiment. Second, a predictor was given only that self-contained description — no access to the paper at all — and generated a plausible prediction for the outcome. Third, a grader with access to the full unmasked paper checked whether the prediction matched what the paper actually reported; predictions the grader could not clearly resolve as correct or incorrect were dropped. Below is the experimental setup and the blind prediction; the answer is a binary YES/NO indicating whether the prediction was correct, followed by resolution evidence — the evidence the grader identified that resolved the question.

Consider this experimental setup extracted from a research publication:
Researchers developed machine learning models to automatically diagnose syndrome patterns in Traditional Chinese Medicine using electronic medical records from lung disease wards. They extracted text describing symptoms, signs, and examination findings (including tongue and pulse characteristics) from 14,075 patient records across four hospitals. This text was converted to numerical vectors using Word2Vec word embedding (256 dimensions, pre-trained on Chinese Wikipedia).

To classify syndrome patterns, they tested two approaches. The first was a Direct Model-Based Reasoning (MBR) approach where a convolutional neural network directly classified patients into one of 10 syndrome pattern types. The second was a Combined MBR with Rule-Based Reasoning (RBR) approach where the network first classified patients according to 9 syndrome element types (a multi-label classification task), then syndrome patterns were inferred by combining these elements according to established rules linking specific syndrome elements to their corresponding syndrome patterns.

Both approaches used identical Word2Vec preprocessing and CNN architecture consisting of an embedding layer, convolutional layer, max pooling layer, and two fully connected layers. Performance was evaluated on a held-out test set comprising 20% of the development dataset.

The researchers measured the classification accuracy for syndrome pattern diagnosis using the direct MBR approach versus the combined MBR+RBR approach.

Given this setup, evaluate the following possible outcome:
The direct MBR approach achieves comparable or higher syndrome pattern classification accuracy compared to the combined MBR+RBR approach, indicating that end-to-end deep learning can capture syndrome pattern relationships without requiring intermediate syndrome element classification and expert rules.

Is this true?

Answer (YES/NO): YES